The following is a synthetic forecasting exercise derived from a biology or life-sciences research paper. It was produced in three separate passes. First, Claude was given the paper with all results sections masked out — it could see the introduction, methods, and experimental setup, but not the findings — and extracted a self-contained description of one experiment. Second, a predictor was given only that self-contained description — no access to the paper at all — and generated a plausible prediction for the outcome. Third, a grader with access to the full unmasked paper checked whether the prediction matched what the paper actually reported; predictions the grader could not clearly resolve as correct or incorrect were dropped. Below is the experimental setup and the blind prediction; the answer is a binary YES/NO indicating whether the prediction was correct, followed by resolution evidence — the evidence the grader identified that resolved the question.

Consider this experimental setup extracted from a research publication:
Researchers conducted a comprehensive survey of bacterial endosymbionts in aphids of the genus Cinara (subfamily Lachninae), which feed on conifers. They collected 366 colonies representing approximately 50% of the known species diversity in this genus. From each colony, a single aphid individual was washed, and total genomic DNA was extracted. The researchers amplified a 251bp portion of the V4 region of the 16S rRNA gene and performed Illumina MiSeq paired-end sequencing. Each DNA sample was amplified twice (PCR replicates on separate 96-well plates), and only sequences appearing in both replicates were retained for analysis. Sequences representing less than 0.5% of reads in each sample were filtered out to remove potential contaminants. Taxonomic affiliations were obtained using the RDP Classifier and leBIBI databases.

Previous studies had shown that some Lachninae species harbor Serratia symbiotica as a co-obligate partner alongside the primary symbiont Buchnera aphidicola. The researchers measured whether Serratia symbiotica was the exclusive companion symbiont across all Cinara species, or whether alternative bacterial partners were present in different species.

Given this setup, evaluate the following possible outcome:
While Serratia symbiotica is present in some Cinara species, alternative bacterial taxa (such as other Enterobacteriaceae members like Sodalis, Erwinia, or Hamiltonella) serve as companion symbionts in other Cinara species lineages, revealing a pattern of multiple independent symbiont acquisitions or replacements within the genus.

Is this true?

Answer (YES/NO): YES